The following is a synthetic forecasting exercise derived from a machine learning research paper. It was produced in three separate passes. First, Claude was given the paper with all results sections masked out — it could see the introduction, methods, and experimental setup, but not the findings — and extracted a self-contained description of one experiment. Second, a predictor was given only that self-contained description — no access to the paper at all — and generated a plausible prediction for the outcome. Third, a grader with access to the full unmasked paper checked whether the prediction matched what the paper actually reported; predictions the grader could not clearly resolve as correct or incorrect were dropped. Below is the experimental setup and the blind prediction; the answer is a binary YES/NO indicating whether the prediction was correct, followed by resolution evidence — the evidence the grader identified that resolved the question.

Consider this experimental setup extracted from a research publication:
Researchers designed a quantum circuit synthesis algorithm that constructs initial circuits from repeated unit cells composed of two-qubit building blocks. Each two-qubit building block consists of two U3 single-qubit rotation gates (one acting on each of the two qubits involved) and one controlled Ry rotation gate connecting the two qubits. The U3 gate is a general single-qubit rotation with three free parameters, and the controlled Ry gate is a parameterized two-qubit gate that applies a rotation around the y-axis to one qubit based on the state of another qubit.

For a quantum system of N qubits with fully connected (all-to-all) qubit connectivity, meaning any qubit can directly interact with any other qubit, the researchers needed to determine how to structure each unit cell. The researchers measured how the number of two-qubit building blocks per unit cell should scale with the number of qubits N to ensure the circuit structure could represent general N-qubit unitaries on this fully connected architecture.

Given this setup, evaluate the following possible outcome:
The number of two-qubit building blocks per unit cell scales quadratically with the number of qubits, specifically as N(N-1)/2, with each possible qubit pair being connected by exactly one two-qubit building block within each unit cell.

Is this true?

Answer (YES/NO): YES